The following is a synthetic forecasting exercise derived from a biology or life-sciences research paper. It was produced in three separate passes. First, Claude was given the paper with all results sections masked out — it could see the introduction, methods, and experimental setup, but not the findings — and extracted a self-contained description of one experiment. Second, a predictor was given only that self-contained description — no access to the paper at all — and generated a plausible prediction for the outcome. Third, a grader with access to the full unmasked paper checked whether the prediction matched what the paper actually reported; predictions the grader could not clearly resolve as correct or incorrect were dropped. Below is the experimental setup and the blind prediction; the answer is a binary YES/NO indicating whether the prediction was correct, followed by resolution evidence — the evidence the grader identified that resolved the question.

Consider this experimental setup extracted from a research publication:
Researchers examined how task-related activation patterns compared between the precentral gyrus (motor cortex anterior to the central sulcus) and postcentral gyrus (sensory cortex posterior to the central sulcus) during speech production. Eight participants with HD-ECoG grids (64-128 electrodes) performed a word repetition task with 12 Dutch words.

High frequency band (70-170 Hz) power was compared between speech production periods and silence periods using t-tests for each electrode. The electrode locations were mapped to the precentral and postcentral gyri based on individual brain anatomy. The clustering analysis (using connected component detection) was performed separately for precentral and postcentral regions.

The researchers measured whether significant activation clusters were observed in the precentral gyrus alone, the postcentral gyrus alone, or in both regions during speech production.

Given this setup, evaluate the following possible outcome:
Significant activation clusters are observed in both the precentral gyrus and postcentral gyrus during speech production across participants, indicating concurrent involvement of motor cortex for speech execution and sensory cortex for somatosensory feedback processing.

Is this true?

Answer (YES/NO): NO